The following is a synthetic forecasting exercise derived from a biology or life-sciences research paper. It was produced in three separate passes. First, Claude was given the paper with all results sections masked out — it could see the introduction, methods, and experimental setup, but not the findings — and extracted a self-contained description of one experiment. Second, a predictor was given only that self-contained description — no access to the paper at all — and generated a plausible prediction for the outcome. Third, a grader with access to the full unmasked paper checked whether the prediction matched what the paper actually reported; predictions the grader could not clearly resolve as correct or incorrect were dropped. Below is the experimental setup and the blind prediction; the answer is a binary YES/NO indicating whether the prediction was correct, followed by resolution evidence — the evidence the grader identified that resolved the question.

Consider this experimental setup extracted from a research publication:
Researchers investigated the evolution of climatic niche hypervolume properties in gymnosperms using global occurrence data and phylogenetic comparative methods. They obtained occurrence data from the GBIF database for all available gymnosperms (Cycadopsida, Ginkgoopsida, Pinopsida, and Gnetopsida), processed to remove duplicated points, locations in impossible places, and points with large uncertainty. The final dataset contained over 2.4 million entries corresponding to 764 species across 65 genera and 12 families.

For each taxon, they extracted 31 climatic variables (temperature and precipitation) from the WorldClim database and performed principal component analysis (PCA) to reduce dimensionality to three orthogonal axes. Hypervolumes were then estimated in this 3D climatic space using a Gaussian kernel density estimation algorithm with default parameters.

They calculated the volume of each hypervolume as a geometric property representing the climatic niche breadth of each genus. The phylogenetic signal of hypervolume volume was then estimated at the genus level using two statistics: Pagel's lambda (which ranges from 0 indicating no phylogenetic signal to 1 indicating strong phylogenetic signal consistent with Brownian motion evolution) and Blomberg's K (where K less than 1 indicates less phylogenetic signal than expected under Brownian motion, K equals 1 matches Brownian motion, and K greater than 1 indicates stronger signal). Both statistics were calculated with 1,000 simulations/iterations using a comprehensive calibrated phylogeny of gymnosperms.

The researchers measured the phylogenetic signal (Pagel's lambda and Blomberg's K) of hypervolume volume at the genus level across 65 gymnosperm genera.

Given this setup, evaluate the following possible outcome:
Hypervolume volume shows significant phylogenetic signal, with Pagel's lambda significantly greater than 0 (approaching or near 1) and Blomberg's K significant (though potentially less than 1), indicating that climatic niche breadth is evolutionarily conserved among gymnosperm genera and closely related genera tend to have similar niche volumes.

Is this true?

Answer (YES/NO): NO